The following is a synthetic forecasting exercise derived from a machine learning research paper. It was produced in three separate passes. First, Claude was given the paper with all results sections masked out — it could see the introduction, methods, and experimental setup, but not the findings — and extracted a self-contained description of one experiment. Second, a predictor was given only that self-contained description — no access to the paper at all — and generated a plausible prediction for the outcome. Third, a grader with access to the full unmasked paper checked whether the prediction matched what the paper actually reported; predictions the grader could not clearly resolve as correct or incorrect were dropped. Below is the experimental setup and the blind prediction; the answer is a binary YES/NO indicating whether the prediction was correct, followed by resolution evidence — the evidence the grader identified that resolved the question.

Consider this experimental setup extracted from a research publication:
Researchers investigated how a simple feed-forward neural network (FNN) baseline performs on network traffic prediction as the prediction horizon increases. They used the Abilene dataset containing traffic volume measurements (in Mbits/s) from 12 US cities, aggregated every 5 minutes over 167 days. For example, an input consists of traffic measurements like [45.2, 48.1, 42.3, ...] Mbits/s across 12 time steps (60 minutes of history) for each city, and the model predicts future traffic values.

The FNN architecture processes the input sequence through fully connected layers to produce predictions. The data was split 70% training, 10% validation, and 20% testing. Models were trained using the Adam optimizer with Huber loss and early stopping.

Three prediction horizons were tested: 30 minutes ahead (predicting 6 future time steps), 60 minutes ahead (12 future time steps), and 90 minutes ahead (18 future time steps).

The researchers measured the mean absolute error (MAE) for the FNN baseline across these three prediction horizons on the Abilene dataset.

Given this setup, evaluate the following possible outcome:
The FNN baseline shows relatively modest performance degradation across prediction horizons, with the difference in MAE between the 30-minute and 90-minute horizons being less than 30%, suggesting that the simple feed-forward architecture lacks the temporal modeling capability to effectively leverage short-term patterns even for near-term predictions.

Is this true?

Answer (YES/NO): NO